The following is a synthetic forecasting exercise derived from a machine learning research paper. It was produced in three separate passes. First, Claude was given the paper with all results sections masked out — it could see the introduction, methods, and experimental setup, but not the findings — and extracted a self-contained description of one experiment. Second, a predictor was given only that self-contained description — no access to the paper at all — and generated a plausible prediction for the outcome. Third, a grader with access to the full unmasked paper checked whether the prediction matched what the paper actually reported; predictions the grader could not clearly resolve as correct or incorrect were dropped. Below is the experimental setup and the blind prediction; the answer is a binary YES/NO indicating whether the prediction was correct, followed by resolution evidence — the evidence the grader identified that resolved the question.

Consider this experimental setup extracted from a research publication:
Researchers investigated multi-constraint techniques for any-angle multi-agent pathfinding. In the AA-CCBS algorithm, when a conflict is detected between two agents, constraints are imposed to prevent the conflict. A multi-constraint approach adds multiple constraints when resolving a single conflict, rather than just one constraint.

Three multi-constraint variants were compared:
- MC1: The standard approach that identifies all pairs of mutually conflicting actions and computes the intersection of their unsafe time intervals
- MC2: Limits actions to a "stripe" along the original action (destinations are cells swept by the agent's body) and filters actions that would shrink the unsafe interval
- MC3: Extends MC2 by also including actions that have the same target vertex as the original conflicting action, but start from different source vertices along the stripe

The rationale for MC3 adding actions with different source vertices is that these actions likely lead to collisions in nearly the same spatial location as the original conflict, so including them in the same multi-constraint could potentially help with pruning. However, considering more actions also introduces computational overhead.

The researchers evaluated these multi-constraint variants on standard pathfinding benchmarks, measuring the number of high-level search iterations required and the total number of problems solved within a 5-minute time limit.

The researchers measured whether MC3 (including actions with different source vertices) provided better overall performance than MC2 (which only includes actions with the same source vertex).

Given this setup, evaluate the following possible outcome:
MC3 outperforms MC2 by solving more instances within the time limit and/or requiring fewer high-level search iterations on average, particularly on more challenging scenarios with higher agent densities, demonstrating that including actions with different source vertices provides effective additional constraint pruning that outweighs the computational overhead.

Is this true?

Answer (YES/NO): NO